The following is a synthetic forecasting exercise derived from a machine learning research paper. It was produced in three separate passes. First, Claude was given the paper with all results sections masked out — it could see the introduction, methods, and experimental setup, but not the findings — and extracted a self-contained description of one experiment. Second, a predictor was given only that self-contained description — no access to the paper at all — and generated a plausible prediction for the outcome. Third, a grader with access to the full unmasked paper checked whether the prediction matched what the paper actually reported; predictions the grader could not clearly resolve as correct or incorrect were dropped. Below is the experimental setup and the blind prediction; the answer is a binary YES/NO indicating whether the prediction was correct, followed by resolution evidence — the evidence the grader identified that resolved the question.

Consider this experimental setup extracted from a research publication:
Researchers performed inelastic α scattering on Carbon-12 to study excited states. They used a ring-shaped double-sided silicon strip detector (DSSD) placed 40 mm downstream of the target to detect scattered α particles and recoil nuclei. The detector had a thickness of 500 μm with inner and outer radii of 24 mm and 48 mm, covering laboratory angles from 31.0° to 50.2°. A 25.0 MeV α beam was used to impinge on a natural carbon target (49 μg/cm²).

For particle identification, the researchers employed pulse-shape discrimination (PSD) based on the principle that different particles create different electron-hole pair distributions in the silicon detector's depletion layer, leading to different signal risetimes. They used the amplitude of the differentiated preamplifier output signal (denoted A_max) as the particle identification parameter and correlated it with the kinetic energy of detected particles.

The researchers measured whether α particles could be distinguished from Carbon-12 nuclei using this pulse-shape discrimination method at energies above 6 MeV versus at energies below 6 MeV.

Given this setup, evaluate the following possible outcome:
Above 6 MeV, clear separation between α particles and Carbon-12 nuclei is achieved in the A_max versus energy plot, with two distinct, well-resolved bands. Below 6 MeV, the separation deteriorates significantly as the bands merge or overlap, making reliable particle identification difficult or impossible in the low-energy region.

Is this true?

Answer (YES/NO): YES